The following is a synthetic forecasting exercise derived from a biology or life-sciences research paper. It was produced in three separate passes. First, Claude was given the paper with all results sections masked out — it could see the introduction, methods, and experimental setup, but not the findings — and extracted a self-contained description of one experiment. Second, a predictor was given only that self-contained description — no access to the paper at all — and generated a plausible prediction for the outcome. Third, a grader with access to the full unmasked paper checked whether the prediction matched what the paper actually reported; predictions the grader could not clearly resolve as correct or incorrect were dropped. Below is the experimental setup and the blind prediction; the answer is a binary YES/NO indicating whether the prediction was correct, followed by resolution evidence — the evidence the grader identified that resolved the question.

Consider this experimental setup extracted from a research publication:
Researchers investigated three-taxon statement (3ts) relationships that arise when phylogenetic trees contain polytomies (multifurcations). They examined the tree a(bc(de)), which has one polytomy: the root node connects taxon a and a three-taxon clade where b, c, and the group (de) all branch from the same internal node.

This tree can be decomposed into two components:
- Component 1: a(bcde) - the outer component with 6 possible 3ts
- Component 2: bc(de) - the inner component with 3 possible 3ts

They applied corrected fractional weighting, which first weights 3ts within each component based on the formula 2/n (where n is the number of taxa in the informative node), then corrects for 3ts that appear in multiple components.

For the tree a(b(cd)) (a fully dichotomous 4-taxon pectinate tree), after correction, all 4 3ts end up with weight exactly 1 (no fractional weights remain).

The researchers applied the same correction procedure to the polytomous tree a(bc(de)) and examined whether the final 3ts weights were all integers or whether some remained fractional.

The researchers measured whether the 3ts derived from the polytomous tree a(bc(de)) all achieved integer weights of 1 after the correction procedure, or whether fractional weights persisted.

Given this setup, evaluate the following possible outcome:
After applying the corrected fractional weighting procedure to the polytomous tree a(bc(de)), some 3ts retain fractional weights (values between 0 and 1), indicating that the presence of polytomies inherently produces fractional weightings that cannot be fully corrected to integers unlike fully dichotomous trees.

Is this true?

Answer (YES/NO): YES